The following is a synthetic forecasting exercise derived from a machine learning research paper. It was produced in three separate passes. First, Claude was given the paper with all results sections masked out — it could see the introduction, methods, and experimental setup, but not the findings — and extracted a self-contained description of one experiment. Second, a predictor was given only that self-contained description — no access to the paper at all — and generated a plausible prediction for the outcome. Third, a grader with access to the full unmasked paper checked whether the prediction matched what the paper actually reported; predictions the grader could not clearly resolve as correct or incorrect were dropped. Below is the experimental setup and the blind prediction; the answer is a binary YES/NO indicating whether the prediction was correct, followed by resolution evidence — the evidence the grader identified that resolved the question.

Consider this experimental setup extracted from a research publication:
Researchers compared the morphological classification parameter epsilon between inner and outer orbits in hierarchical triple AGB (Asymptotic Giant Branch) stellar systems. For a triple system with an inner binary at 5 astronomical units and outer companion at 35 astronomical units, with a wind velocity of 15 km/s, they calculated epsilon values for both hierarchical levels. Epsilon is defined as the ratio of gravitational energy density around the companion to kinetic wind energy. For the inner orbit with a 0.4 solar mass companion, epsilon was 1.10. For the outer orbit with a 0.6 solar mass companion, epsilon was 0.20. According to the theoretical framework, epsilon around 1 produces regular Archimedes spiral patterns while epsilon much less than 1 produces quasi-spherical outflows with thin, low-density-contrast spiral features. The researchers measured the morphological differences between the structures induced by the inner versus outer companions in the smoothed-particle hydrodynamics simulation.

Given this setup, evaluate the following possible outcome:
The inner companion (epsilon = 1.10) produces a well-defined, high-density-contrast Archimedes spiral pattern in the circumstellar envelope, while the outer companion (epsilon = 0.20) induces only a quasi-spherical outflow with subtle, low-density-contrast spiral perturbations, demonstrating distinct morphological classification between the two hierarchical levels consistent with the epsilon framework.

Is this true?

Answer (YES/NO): NO